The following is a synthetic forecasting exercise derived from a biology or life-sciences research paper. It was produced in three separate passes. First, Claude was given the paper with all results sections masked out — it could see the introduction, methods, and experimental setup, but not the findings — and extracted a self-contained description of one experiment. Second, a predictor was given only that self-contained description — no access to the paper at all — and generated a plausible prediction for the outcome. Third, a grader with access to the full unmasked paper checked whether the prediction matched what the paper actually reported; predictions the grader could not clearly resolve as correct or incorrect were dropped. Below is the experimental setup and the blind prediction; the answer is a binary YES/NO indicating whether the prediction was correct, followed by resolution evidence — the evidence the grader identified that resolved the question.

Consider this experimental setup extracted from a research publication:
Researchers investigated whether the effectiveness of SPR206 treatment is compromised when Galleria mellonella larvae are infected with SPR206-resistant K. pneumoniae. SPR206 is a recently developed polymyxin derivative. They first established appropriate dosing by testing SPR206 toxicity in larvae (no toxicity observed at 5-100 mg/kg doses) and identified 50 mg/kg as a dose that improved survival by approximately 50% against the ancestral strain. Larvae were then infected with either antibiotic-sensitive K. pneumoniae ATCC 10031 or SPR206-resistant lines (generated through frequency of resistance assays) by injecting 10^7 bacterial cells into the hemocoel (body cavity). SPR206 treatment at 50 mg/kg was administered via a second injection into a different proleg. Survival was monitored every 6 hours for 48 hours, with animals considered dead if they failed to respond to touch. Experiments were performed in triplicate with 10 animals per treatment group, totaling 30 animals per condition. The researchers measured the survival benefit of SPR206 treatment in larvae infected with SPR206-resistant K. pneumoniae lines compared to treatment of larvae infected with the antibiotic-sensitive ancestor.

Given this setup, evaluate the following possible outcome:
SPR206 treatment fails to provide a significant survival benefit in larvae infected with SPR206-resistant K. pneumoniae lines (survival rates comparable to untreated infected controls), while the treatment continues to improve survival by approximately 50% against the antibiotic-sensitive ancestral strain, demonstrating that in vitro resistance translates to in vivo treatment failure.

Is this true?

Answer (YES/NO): YES